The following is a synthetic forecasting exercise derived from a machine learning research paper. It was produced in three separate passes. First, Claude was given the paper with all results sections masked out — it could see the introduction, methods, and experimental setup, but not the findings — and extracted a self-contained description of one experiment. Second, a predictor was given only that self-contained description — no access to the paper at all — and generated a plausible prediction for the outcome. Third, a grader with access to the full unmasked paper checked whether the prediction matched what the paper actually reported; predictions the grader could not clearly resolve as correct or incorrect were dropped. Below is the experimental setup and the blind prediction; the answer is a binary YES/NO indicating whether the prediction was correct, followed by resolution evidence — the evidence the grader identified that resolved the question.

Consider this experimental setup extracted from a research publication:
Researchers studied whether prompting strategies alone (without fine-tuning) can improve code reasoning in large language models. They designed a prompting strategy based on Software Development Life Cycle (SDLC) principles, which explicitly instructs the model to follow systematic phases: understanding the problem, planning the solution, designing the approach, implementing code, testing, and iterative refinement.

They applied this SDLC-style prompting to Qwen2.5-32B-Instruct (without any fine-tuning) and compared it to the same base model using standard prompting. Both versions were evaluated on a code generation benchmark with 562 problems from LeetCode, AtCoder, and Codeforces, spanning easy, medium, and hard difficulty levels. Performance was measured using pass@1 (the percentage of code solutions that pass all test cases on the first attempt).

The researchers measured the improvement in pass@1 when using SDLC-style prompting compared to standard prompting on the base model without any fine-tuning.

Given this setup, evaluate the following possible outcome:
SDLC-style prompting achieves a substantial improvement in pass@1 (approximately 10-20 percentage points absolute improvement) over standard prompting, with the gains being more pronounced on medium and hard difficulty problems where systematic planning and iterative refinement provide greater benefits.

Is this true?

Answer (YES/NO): NO